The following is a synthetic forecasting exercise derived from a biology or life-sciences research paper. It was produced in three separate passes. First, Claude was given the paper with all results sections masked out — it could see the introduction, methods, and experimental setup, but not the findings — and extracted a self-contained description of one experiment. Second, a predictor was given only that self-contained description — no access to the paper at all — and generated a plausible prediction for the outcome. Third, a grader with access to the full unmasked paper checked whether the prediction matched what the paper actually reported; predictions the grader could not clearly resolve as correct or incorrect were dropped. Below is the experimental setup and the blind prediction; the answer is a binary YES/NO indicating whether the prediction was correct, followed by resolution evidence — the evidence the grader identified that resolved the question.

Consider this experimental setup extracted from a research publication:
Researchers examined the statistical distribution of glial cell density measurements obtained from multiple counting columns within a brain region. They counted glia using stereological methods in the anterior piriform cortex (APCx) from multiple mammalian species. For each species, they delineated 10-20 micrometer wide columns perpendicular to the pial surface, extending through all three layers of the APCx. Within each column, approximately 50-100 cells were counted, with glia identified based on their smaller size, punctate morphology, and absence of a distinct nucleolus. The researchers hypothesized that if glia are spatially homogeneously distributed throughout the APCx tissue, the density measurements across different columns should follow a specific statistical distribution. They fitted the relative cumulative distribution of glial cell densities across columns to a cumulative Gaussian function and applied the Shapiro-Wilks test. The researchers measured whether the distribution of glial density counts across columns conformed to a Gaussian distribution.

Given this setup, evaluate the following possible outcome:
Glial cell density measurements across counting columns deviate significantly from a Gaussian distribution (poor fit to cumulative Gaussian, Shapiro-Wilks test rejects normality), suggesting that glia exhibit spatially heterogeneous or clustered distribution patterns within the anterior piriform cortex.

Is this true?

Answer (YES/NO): NO